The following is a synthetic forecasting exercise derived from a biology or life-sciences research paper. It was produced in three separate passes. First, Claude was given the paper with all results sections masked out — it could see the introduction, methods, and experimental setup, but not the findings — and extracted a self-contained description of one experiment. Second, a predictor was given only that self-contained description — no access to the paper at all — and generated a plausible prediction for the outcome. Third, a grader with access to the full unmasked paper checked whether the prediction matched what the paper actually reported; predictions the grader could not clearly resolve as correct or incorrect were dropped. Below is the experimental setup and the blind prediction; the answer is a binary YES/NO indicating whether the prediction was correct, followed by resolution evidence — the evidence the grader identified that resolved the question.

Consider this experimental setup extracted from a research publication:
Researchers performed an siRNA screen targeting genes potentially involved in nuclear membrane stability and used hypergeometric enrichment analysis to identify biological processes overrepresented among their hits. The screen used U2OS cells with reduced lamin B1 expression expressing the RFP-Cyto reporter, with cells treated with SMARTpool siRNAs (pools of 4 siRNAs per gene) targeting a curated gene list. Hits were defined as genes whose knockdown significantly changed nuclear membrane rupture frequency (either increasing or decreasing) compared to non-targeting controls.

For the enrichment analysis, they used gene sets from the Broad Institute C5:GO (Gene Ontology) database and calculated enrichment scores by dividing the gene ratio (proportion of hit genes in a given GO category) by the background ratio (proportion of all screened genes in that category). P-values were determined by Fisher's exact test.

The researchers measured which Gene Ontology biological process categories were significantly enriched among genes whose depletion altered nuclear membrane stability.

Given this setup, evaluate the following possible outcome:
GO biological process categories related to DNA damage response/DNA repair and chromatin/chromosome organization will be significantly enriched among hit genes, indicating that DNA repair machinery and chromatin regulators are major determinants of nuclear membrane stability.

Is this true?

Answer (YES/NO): NO